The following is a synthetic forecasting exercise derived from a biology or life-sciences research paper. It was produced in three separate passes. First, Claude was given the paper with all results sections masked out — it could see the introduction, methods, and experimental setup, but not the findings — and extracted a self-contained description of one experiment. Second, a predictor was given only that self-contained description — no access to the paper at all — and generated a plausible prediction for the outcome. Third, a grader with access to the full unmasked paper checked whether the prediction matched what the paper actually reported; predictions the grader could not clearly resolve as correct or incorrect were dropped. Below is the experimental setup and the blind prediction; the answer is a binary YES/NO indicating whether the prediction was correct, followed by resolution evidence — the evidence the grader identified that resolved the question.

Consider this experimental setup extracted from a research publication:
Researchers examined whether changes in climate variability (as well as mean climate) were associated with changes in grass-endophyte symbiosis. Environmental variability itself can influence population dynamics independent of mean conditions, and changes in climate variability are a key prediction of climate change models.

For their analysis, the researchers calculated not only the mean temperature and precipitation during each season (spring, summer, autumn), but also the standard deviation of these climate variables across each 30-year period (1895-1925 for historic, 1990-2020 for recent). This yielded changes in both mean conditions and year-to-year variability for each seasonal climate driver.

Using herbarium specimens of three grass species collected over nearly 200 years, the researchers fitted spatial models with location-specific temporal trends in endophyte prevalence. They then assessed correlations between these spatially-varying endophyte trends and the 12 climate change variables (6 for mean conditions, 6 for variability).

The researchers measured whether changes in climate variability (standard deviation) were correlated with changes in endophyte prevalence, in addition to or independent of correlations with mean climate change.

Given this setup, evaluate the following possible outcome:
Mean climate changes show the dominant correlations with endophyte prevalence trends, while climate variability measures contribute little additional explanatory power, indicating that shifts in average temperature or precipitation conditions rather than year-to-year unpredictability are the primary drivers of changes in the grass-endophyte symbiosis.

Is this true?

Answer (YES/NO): NO